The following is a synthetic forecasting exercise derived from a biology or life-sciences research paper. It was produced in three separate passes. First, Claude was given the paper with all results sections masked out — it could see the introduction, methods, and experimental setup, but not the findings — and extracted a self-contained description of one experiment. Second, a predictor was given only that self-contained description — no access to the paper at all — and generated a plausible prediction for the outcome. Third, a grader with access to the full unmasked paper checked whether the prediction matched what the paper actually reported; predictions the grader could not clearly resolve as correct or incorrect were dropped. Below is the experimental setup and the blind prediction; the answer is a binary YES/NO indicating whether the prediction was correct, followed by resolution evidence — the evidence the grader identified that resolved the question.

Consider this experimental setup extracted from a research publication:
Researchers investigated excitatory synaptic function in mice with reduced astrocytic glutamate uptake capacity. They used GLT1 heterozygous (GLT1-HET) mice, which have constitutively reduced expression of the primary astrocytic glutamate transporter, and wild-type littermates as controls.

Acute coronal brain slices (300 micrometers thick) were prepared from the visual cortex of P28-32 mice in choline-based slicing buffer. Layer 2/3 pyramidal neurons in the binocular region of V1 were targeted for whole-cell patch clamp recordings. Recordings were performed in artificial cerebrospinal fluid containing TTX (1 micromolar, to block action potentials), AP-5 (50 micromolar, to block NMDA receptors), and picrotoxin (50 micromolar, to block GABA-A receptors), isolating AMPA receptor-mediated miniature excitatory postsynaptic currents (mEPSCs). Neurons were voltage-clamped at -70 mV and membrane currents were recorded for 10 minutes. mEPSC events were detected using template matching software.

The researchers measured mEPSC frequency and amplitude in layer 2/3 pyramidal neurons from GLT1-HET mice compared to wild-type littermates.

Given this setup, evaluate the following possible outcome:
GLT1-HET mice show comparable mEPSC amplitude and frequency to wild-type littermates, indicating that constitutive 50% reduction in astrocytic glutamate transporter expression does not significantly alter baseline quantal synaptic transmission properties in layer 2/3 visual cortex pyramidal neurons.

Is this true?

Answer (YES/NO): NO